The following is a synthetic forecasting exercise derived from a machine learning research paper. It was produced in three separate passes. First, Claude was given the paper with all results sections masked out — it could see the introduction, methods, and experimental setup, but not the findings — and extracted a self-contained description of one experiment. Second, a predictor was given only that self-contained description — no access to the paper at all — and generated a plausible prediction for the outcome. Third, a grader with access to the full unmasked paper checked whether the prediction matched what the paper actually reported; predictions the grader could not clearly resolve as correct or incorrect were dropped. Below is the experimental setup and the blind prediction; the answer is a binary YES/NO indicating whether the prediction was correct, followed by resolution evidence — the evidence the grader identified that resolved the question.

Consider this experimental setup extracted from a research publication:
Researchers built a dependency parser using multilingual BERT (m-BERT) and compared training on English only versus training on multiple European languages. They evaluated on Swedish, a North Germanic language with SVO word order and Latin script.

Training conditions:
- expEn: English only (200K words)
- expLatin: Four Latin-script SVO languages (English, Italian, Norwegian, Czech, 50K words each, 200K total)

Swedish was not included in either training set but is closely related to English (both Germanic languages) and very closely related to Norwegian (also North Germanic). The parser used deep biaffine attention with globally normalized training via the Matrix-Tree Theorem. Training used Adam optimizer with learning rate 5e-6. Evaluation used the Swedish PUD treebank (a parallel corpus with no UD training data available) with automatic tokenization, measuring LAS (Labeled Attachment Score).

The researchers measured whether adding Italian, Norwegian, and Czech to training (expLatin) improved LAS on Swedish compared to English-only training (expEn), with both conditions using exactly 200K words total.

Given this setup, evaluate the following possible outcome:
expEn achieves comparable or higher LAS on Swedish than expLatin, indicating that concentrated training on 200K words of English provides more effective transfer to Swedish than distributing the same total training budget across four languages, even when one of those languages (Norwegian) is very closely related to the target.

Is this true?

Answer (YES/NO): NO